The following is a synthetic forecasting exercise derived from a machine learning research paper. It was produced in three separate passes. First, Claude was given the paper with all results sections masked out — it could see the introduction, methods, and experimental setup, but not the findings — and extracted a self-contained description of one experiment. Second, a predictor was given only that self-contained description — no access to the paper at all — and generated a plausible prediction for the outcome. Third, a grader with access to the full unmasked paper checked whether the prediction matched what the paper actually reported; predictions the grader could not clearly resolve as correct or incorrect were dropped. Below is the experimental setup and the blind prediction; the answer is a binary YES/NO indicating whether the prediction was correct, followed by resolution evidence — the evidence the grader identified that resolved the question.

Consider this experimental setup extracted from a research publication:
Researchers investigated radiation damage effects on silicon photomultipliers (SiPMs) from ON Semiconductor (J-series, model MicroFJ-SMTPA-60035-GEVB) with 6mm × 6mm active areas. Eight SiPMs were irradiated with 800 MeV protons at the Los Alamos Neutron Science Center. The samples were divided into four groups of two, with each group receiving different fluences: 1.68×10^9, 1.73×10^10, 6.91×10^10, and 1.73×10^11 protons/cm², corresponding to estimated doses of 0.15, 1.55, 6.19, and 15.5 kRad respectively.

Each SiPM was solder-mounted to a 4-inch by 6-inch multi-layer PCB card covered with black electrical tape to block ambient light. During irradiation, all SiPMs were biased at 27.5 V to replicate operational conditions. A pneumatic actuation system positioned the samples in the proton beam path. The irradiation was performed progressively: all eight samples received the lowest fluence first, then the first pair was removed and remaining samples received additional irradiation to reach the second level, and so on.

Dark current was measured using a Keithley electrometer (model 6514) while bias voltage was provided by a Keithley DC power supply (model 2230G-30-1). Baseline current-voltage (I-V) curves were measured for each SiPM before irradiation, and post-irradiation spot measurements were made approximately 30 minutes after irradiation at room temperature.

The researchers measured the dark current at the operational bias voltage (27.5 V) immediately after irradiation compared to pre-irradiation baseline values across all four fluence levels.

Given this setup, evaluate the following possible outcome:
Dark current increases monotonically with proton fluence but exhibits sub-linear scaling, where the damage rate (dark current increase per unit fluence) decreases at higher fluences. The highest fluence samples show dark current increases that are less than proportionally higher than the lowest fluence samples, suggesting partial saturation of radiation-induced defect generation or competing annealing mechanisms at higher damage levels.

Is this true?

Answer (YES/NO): YES